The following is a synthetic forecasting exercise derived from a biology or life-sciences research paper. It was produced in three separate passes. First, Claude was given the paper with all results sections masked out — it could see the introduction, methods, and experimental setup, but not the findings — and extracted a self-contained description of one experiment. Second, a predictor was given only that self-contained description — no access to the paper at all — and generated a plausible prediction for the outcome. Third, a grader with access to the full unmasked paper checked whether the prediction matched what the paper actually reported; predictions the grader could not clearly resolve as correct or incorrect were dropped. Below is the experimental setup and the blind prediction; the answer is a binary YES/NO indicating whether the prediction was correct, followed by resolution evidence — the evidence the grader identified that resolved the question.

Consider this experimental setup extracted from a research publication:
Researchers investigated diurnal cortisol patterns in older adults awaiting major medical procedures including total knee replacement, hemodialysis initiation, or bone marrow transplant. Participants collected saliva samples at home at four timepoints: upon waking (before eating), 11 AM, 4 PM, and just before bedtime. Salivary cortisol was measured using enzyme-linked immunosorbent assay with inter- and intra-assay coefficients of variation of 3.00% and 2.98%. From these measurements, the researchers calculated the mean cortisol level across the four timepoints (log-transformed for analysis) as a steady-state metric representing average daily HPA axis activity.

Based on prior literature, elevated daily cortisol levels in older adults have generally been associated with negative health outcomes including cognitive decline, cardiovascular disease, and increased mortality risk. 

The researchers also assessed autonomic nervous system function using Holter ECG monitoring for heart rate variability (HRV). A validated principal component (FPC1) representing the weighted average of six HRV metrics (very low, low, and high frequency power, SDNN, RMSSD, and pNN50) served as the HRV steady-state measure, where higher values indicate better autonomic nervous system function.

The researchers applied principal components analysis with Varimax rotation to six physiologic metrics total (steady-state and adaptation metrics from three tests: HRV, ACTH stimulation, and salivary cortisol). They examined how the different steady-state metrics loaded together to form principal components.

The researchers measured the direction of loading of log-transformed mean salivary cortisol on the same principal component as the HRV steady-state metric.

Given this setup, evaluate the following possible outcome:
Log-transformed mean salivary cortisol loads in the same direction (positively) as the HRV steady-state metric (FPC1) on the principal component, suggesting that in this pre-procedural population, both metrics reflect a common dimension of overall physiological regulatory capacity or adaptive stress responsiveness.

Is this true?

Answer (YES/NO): YES